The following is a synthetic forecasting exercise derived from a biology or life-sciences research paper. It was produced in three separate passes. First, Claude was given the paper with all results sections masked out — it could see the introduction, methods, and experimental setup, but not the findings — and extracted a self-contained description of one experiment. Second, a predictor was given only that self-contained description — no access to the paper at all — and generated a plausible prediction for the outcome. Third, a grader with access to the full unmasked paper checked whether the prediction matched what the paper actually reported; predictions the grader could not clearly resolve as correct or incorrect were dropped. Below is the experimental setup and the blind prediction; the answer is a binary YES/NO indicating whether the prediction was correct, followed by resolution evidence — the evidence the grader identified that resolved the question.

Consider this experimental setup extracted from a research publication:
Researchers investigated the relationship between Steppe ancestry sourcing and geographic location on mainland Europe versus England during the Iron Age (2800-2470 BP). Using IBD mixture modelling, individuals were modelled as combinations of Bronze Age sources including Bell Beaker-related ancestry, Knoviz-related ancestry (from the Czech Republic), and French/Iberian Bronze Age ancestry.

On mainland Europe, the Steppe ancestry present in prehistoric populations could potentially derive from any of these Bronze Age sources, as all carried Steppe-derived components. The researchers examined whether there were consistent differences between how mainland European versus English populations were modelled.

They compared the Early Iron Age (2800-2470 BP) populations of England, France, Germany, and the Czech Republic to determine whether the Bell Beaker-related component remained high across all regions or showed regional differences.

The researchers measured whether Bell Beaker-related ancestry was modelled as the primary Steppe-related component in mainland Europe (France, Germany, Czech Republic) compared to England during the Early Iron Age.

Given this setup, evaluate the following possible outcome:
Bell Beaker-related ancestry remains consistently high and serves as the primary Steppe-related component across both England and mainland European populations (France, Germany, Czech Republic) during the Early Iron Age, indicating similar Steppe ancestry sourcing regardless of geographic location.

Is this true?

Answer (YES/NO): NO